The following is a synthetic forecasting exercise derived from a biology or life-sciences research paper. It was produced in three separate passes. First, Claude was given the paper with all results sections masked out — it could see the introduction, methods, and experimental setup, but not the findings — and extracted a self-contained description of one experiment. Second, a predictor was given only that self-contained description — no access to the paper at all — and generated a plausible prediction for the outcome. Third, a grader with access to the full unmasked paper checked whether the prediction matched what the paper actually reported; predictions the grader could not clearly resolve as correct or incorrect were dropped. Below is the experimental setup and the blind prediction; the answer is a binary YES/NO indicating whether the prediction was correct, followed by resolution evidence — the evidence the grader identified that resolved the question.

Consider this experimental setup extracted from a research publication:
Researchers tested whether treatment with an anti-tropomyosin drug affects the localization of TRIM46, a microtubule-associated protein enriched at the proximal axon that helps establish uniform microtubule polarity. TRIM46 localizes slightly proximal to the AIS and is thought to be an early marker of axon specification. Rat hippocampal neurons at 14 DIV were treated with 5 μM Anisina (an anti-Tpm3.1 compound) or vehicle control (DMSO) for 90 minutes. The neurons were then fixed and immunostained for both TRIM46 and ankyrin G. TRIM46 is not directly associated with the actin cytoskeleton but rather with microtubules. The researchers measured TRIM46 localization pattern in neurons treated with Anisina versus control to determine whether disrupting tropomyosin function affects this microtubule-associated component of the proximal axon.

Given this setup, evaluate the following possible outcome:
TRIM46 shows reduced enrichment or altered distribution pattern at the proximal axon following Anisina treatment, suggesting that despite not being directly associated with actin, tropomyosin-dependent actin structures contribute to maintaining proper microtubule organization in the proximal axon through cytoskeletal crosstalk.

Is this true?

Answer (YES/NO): YES